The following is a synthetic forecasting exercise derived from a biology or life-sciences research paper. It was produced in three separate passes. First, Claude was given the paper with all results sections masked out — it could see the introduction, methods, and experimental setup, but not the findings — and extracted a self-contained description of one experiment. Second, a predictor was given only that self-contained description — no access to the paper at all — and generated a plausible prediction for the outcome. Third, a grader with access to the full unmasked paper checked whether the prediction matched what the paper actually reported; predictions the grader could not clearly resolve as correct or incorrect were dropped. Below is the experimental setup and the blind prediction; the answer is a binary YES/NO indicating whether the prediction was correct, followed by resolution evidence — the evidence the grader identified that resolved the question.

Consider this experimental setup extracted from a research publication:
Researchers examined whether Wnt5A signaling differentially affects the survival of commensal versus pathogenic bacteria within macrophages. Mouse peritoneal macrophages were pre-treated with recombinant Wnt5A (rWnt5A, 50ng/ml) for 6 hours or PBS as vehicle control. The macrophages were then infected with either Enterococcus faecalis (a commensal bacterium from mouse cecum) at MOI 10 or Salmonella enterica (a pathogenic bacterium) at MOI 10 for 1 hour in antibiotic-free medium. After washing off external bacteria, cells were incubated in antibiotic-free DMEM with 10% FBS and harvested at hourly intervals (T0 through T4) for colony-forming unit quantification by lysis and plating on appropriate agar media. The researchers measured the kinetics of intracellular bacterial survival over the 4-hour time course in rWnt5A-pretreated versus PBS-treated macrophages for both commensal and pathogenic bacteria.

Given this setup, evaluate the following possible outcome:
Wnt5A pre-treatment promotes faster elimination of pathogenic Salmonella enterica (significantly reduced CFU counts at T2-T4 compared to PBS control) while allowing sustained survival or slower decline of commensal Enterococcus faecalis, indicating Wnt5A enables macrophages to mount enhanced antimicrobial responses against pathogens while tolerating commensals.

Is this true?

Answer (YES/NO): YES